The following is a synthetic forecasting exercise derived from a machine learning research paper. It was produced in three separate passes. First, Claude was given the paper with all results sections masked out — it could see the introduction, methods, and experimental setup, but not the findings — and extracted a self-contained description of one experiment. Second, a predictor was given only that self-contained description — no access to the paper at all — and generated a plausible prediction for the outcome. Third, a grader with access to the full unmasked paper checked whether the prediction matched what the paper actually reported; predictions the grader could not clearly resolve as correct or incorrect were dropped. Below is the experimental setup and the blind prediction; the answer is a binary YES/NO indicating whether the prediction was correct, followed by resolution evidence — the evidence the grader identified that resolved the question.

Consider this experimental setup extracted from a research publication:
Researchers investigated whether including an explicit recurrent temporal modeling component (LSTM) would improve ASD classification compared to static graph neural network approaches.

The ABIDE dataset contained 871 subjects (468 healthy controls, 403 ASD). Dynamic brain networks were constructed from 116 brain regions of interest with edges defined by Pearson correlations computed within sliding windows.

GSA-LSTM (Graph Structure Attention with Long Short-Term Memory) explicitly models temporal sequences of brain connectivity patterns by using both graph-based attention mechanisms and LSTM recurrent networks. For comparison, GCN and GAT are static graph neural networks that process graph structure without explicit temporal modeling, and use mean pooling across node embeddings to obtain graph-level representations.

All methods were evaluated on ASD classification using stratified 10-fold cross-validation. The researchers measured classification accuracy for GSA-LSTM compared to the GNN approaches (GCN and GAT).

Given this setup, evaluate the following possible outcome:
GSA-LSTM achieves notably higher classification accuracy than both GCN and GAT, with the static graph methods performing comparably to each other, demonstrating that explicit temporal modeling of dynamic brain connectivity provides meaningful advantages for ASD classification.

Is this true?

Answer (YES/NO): YES